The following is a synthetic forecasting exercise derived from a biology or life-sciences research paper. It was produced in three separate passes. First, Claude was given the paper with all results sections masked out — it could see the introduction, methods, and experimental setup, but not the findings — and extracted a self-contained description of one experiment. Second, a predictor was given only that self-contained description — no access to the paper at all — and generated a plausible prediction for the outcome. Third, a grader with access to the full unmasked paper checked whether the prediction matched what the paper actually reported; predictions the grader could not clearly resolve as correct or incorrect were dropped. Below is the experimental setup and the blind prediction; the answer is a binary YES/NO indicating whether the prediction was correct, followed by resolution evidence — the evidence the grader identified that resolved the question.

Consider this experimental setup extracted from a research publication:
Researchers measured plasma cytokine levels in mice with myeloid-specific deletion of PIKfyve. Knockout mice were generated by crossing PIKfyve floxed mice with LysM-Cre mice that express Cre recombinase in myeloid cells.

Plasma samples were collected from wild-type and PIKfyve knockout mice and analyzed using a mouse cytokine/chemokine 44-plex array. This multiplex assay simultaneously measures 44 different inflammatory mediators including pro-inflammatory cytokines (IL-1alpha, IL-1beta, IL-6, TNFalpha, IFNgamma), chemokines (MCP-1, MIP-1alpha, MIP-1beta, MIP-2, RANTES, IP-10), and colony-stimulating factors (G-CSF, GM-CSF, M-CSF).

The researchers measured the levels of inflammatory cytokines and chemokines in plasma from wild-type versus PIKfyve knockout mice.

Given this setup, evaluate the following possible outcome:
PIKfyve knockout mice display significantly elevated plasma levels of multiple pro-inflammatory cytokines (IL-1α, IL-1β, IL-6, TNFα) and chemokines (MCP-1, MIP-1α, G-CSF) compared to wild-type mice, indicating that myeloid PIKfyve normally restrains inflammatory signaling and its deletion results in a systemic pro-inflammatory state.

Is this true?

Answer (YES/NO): NO